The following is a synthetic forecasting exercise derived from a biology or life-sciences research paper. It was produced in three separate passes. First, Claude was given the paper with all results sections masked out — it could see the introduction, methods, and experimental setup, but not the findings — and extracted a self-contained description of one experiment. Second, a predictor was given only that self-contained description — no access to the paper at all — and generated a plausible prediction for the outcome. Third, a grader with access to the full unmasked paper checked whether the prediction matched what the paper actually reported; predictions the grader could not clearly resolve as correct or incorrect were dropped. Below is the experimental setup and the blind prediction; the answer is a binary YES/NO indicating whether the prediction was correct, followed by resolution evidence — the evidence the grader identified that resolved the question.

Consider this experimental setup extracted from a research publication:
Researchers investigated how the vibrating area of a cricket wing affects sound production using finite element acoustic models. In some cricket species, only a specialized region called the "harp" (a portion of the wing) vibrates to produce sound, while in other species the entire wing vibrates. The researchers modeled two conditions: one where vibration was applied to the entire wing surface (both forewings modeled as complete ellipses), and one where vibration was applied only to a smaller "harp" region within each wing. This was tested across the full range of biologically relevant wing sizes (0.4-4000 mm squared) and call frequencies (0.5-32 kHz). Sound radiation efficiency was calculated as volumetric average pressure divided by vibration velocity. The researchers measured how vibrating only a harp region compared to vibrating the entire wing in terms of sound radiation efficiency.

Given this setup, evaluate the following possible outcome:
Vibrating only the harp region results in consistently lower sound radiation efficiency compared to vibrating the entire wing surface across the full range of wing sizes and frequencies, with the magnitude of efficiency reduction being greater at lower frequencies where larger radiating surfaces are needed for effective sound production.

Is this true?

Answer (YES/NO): NO